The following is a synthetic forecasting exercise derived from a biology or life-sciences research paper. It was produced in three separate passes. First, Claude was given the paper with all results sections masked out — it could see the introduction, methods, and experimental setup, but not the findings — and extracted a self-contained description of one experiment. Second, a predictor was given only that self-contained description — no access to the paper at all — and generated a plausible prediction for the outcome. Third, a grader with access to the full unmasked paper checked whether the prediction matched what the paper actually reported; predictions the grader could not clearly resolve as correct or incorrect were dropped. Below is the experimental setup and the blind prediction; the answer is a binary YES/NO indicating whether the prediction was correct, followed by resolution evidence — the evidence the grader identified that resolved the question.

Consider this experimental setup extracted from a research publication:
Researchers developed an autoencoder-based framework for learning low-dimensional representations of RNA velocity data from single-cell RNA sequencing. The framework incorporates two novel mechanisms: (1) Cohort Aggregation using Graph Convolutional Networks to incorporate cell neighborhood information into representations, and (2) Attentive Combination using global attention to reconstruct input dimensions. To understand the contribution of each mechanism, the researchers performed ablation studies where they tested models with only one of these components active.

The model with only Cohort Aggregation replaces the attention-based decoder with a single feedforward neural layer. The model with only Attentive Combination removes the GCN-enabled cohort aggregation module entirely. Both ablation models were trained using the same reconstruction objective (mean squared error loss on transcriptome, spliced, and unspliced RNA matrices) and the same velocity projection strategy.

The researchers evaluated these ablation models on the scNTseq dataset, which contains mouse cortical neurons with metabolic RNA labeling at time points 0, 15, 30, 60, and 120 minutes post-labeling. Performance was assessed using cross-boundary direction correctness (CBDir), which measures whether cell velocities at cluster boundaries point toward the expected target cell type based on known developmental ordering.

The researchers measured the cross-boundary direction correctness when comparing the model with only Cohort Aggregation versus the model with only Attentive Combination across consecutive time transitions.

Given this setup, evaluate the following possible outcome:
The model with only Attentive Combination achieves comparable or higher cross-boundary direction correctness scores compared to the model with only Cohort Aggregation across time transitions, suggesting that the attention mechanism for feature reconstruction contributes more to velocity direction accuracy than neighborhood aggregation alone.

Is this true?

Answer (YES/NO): NO